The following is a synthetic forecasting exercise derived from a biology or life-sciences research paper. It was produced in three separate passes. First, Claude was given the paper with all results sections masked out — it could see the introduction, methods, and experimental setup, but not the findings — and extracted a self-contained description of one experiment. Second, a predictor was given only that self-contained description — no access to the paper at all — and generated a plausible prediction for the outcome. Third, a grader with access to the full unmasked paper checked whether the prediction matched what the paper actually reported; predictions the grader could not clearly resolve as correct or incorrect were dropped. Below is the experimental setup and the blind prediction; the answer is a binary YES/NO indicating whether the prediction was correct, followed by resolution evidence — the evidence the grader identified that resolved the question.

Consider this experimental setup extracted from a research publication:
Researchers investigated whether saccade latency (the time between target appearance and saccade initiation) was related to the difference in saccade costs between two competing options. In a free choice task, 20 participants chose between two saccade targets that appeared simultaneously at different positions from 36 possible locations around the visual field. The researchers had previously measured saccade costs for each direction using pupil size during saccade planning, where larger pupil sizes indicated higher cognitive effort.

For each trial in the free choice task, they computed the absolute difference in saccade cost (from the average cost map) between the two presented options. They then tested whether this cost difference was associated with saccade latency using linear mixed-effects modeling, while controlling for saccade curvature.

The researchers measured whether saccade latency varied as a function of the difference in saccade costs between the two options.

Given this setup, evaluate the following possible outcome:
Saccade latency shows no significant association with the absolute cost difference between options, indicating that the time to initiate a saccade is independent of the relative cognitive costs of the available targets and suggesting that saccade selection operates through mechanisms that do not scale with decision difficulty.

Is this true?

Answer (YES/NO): NO